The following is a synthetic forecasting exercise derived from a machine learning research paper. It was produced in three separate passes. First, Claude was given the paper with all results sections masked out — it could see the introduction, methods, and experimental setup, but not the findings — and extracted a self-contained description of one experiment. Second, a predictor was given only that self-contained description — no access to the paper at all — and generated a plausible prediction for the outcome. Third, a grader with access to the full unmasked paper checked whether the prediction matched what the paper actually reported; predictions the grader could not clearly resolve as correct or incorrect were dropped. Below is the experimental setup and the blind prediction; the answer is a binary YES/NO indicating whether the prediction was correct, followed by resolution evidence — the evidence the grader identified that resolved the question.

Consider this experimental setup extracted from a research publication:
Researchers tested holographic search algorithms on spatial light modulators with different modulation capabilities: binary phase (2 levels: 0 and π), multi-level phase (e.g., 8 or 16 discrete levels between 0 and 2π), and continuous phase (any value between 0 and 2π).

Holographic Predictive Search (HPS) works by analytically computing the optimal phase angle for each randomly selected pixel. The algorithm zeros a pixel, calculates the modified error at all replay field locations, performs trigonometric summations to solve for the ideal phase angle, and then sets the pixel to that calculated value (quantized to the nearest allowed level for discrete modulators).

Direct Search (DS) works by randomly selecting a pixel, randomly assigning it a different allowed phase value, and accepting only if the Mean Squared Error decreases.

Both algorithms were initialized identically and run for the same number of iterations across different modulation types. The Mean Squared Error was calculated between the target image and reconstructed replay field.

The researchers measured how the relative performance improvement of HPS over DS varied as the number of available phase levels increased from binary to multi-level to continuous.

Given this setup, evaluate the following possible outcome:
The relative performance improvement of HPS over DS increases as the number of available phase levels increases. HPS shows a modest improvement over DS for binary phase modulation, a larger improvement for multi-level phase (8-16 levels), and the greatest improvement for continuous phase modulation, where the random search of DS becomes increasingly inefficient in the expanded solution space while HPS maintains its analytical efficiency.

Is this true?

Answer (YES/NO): NO